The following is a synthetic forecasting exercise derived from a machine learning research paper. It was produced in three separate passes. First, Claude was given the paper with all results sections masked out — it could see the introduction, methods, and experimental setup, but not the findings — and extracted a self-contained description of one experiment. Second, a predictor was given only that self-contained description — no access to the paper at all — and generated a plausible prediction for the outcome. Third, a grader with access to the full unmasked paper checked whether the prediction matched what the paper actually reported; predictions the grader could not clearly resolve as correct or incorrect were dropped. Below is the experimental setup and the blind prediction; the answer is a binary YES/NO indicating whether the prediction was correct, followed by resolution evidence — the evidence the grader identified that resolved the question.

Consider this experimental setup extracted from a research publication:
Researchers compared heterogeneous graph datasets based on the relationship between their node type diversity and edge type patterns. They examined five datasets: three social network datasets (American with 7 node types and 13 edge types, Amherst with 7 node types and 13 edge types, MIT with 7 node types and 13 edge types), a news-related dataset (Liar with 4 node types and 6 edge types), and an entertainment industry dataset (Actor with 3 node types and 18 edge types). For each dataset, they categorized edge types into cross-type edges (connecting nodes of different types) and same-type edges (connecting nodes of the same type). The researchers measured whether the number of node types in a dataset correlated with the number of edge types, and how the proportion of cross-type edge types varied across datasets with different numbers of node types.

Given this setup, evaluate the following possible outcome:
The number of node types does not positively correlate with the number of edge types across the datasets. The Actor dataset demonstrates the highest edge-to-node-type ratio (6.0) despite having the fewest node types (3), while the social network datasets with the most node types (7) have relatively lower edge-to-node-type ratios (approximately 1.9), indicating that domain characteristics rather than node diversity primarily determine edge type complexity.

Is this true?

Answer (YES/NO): YES